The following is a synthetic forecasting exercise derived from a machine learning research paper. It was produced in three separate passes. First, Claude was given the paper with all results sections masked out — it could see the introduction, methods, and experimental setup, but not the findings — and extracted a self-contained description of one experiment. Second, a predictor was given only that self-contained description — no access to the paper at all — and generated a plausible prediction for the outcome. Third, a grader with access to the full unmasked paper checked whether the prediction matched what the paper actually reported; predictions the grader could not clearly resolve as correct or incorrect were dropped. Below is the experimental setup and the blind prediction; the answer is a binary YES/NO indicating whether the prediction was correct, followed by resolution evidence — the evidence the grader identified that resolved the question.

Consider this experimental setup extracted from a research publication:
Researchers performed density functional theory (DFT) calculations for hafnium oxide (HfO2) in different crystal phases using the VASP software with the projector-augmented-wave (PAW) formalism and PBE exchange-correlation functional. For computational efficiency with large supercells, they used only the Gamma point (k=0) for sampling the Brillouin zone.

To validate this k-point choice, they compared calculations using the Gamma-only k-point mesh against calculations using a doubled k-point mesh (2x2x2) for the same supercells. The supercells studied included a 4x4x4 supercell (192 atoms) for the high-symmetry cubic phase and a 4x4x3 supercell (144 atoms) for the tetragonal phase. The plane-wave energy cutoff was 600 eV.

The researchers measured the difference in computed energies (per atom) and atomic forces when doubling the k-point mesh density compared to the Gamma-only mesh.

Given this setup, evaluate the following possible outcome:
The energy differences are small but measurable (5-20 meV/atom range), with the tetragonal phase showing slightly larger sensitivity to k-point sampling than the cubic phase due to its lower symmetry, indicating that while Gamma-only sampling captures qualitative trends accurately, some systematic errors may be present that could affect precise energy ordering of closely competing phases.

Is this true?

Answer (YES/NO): NO